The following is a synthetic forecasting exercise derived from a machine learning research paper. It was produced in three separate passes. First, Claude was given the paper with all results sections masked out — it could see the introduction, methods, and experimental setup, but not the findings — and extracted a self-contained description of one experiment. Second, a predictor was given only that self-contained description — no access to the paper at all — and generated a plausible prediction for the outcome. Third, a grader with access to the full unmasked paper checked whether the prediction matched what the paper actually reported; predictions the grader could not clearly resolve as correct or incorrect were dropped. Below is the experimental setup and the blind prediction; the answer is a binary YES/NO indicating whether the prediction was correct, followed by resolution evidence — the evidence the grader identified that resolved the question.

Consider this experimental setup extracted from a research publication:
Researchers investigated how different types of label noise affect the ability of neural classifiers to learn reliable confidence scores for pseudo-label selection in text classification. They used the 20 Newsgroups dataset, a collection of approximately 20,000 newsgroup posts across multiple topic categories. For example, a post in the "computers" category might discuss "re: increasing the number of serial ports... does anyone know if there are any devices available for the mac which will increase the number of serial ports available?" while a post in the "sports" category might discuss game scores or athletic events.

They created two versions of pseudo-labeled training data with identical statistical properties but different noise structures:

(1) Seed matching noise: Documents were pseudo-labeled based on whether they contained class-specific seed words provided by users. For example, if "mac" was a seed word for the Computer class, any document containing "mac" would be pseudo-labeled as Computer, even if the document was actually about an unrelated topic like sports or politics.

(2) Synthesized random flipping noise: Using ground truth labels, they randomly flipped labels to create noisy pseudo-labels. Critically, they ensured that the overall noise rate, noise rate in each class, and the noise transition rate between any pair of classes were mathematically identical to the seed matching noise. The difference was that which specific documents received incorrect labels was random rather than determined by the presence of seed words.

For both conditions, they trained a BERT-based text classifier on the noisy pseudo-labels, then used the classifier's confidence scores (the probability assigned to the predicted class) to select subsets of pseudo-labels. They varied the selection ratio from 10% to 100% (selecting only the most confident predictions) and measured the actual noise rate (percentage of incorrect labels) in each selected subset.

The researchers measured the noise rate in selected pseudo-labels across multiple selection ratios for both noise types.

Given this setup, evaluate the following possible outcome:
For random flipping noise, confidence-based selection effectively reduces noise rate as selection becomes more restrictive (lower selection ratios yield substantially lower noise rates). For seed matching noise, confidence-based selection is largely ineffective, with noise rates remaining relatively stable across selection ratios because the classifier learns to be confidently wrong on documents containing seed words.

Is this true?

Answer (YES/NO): YES